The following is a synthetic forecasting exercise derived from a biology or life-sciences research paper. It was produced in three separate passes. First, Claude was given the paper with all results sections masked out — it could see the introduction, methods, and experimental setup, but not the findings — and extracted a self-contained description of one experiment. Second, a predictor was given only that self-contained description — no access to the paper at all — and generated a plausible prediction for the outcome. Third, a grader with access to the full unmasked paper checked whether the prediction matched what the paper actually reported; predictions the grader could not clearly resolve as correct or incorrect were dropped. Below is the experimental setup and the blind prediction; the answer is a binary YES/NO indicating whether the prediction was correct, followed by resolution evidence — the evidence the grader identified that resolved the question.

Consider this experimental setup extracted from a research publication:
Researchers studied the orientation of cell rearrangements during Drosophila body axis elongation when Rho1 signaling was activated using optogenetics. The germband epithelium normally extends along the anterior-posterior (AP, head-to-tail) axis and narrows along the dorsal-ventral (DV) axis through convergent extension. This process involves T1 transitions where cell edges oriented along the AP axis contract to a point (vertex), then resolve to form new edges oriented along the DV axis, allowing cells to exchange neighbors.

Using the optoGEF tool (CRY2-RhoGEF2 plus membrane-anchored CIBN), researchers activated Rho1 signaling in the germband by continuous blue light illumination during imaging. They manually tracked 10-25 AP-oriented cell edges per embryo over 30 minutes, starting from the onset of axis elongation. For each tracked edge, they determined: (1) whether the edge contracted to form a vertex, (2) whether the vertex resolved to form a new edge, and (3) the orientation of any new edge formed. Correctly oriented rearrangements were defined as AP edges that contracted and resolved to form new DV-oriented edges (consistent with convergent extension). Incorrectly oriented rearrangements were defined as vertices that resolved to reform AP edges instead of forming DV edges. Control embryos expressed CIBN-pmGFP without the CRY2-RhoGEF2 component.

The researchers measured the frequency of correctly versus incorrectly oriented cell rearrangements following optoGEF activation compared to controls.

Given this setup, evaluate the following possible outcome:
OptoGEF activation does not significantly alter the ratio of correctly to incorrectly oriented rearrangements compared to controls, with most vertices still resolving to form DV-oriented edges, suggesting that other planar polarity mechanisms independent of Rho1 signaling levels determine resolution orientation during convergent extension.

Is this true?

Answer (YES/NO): NO